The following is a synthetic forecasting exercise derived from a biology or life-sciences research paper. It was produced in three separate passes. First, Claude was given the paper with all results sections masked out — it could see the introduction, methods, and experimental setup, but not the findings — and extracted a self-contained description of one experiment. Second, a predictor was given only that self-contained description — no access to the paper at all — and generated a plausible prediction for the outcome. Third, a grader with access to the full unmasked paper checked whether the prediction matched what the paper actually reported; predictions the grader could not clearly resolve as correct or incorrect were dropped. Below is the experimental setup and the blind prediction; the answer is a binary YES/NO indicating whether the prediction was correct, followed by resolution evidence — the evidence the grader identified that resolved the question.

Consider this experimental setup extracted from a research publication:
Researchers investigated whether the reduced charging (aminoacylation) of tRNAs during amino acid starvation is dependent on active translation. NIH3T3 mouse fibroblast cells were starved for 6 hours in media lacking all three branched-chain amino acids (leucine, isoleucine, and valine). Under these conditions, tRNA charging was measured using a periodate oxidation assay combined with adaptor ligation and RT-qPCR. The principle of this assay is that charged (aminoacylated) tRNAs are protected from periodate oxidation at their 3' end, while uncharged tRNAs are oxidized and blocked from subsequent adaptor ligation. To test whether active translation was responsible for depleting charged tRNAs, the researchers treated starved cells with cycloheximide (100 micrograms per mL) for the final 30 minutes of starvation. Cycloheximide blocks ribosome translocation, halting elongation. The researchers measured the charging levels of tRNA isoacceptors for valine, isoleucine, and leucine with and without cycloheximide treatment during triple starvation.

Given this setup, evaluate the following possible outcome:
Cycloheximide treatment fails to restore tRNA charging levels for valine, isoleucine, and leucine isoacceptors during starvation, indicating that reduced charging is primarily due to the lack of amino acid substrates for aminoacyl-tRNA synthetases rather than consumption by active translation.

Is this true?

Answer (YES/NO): NO